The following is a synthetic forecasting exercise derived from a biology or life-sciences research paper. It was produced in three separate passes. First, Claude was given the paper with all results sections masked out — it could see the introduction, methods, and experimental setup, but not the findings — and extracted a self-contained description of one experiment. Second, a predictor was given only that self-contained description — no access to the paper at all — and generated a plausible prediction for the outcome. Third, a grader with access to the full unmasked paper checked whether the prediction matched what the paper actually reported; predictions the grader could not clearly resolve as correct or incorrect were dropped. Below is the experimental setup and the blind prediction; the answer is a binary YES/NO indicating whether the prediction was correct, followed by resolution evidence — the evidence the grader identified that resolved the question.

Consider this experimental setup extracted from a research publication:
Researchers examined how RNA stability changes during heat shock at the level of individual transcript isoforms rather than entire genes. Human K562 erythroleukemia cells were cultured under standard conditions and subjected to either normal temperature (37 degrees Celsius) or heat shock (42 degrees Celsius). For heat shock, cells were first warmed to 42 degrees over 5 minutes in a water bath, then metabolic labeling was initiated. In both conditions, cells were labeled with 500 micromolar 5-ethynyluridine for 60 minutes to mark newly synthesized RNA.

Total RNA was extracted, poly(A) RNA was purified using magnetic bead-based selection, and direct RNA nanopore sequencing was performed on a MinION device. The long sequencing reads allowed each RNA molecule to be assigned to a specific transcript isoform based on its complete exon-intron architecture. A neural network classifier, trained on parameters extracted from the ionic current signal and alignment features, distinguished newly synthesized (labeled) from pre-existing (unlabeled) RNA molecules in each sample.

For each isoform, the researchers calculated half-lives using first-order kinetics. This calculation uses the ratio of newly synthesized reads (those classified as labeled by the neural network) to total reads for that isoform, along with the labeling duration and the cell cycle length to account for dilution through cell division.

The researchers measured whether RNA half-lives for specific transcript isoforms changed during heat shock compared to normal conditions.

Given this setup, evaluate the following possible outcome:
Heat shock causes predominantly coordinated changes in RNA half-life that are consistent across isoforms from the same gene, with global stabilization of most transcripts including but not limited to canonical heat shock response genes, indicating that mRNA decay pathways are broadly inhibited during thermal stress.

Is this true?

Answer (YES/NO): NO